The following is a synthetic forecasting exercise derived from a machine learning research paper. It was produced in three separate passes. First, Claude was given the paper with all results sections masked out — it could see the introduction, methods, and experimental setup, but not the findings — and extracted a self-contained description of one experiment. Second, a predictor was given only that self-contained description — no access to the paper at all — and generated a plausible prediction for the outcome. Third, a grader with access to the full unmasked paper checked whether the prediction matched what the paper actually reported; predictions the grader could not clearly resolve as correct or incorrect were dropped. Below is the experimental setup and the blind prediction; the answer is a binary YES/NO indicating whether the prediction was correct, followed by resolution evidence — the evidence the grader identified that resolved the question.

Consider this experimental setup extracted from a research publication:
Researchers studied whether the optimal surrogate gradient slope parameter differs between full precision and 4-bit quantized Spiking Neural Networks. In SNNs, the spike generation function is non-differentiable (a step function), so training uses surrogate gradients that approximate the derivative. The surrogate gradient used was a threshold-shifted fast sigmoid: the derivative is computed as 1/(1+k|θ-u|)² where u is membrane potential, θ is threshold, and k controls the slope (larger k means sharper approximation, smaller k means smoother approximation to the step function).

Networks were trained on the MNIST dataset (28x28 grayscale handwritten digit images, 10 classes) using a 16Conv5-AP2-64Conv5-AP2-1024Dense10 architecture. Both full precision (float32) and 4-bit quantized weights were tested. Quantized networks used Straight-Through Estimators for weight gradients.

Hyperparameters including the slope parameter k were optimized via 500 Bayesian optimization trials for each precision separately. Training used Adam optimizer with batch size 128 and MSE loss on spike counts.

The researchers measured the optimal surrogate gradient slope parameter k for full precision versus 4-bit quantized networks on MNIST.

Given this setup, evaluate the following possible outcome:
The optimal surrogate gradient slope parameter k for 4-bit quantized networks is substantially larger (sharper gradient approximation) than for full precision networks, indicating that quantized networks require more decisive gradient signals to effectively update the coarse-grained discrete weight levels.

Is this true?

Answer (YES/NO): YES